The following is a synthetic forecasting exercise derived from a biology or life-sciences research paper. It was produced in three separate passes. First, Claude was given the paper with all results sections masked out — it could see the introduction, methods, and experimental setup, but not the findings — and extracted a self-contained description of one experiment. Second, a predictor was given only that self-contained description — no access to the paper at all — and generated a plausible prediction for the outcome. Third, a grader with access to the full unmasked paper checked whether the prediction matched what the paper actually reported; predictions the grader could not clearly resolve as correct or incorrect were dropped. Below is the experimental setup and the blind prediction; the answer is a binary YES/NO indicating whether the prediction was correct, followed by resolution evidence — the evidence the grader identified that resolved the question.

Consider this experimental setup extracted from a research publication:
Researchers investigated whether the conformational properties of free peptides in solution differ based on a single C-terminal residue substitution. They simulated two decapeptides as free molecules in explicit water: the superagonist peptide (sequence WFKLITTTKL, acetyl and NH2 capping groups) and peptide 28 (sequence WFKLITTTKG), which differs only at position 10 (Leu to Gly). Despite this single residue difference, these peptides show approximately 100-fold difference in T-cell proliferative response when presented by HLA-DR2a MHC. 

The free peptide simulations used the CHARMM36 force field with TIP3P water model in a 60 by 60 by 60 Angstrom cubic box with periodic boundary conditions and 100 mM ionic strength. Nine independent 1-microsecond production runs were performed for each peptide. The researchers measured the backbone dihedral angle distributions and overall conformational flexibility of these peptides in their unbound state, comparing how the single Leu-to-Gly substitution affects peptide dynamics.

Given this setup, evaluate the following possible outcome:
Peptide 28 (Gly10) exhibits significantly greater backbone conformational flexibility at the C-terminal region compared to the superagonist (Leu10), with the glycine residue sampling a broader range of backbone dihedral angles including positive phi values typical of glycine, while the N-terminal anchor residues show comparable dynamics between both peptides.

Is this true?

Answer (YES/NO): NO